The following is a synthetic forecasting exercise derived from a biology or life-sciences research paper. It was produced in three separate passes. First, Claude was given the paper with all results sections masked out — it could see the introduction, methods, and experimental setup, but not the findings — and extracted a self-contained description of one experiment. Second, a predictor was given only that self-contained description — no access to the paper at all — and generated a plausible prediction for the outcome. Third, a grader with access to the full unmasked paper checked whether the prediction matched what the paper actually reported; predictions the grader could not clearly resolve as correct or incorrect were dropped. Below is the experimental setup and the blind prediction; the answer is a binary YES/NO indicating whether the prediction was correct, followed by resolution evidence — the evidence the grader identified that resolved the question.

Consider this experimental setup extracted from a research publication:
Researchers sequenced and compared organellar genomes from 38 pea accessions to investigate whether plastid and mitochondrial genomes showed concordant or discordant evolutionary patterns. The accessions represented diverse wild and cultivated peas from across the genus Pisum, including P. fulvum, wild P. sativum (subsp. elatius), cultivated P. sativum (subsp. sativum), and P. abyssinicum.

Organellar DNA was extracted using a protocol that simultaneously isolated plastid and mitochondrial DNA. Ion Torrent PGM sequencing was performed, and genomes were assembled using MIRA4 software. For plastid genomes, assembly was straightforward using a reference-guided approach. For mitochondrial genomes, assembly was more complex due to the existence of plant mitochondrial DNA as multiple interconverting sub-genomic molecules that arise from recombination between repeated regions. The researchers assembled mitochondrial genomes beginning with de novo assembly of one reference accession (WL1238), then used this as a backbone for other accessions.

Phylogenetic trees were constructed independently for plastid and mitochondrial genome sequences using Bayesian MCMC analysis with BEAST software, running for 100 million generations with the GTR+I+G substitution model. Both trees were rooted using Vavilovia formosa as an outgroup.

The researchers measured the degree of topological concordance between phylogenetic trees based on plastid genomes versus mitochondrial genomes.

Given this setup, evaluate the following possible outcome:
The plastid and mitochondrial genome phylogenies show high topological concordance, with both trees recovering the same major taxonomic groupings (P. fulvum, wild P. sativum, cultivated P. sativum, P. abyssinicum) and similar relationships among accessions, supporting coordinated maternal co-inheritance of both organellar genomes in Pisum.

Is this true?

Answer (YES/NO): NO